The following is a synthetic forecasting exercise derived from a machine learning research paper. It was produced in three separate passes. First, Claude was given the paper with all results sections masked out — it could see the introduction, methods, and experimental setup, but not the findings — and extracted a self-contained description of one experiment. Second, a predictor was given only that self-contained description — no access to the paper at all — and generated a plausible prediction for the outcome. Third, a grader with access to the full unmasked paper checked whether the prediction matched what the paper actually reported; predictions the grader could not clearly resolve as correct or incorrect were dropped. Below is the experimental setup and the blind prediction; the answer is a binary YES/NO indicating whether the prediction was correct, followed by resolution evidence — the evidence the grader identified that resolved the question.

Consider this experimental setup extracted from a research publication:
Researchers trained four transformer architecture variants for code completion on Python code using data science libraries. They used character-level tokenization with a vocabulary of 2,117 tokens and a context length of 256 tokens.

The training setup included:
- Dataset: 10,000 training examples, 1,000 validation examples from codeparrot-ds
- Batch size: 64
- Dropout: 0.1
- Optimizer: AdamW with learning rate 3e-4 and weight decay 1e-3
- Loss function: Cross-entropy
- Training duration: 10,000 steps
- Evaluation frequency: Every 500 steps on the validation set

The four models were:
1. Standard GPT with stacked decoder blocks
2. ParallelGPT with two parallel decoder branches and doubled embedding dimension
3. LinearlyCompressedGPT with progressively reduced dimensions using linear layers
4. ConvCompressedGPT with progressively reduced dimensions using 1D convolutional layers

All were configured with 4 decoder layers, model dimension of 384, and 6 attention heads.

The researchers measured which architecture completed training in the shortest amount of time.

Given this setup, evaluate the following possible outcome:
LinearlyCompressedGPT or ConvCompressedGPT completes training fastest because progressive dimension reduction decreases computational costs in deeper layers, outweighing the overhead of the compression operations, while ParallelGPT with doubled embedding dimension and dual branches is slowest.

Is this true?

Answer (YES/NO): YES